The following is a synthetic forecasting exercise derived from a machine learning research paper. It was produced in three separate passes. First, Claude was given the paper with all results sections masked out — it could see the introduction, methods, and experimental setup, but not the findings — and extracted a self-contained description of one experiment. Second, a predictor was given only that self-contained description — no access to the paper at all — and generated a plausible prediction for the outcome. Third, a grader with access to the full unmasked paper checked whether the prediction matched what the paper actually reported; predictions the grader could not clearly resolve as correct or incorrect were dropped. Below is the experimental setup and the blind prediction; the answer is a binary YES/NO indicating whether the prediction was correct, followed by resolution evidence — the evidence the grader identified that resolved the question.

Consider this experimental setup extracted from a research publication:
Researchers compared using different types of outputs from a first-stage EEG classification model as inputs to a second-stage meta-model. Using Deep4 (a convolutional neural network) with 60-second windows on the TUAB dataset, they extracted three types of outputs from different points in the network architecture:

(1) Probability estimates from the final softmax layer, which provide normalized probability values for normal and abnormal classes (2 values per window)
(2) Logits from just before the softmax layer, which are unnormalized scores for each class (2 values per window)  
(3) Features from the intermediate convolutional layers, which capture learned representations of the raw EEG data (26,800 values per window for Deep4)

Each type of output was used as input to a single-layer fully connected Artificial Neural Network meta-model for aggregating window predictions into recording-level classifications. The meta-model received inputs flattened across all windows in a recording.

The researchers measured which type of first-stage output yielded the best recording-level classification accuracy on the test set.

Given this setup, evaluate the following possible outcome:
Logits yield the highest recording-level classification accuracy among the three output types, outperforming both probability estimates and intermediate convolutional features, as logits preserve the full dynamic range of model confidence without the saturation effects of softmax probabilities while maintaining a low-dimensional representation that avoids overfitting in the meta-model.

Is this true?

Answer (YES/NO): NO